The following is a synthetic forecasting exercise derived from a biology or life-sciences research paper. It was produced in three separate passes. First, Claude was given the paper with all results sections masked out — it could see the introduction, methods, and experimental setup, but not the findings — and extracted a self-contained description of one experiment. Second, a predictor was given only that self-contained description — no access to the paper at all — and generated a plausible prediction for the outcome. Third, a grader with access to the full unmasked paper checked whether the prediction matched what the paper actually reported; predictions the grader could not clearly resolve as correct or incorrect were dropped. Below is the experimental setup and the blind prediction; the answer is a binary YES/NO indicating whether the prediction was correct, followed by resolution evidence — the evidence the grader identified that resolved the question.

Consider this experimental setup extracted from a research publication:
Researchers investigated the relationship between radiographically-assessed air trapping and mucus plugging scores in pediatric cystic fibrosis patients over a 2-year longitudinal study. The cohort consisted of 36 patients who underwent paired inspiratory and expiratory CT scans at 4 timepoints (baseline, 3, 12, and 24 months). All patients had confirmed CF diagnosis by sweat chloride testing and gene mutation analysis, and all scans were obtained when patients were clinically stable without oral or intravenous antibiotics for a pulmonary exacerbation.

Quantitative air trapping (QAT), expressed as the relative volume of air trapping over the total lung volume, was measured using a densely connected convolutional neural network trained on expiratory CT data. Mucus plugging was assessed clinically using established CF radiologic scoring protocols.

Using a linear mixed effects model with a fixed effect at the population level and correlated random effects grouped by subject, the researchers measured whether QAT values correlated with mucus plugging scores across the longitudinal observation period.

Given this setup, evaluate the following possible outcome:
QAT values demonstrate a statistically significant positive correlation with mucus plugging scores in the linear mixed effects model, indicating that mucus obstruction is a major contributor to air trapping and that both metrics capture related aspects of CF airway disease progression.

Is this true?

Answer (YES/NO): YES